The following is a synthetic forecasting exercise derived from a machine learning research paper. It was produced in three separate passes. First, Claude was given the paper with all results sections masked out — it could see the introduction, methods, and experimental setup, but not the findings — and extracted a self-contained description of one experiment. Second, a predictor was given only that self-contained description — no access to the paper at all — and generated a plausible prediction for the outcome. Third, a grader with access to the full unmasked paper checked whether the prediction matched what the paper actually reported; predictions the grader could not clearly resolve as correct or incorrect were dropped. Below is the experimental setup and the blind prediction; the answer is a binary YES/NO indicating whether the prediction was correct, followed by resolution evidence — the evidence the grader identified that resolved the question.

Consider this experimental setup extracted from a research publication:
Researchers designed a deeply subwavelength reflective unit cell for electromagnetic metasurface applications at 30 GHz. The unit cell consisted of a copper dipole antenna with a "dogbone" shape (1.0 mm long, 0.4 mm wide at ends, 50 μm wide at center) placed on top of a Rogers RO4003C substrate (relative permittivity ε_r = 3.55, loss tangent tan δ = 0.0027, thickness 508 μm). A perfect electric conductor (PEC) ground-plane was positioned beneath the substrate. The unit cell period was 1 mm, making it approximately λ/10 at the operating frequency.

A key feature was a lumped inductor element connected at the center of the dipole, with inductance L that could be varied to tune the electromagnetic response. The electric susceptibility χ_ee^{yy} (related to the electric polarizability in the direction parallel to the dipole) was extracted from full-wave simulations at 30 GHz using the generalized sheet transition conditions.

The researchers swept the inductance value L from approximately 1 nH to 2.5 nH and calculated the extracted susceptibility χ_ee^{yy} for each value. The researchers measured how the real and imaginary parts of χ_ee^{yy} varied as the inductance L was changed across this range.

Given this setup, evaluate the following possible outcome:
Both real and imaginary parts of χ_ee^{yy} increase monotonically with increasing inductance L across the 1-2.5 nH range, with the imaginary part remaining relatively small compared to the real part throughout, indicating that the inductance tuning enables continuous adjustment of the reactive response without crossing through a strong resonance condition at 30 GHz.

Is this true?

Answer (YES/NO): NO